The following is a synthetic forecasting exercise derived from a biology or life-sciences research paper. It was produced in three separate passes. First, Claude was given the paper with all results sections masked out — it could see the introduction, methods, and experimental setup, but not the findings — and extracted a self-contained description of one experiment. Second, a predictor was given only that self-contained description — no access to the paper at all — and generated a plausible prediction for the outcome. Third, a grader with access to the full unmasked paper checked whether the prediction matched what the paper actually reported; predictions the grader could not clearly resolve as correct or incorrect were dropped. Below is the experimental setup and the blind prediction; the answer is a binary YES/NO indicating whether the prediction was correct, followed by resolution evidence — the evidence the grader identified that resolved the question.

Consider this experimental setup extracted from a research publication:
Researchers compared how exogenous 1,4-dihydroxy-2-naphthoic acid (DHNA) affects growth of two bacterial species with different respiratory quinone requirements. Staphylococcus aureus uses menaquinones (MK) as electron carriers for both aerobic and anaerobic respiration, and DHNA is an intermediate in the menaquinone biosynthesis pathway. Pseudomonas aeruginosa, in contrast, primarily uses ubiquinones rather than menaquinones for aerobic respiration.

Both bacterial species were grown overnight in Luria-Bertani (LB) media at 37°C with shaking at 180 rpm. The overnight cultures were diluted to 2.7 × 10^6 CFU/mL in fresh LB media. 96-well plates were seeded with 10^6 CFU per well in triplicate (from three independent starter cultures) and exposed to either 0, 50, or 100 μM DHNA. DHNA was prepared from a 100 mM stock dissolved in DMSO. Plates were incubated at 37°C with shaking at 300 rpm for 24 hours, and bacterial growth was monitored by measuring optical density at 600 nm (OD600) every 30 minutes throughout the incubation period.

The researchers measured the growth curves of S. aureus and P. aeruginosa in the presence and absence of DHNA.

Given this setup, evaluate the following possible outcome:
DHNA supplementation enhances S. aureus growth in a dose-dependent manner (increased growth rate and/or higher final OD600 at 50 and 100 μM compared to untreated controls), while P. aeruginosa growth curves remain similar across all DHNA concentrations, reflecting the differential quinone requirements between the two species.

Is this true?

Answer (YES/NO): NO